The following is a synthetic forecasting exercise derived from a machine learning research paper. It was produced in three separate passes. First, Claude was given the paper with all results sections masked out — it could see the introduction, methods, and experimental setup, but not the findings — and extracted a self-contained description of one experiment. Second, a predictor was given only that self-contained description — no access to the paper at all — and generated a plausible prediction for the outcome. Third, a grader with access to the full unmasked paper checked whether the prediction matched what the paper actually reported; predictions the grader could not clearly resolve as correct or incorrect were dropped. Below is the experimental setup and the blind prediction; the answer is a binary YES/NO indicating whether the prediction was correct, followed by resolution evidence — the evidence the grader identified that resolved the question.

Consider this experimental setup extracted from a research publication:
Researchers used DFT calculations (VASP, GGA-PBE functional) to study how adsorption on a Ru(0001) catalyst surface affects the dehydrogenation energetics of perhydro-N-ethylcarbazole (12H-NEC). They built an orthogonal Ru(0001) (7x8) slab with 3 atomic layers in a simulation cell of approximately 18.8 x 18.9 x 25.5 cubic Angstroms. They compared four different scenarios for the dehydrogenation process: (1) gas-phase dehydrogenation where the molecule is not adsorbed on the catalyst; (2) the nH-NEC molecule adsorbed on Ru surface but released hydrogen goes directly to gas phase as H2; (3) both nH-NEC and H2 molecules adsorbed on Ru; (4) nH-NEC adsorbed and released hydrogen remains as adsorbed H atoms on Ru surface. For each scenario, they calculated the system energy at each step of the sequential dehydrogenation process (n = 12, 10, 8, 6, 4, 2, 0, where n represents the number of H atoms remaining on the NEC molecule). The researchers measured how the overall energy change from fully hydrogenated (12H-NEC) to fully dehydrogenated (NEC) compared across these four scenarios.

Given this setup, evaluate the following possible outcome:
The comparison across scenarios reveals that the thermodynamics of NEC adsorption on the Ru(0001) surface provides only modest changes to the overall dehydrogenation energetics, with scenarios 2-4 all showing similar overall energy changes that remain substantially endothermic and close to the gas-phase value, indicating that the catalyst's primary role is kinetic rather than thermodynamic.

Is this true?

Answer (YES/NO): NO